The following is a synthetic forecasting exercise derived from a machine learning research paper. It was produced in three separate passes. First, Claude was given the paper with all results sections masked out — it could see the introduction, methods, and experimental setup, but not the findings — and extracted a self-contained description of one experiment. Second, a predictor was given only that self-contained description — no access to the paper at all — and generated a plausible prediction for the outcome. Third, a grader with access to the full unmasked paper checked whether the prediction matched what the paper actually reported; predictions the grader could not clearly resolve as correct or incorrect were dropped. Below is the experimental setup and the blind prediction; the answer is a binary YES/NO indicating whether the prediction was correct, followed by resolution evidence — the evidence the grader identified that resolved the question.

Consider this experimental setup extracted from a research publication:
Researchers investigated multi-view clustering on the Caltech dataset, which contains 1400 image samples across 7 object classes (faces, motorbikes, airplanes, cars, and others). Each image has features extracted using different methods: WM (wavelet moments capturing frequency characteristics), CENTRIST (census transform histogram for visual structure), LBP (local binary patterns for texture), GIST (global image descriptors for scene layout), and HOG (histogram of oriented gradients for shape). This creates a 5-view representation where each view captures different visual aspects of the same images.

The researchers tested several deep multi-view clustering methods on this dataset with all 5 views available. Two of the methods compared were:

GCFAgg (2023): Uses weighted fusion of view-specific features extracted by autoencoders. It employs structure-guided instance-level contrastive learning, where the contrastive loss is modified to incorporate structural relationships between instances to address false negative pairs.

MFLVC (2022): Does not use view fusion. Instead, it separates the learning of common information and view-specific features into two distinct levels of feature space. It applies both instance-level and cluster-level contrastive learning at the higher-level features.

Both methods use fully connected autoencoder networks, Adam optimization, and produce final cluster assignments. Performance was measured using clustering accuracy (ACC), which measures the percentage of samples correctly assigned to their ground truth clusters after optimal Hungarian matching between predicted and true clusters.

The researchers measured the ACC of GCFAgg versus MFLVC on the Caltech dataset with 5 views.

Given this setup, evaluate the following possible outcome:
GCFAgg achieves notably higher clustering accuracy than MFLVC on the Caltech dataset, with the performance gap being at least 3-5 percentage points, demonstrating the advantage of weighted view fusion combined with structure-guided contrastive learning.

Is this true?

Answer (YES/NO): NO